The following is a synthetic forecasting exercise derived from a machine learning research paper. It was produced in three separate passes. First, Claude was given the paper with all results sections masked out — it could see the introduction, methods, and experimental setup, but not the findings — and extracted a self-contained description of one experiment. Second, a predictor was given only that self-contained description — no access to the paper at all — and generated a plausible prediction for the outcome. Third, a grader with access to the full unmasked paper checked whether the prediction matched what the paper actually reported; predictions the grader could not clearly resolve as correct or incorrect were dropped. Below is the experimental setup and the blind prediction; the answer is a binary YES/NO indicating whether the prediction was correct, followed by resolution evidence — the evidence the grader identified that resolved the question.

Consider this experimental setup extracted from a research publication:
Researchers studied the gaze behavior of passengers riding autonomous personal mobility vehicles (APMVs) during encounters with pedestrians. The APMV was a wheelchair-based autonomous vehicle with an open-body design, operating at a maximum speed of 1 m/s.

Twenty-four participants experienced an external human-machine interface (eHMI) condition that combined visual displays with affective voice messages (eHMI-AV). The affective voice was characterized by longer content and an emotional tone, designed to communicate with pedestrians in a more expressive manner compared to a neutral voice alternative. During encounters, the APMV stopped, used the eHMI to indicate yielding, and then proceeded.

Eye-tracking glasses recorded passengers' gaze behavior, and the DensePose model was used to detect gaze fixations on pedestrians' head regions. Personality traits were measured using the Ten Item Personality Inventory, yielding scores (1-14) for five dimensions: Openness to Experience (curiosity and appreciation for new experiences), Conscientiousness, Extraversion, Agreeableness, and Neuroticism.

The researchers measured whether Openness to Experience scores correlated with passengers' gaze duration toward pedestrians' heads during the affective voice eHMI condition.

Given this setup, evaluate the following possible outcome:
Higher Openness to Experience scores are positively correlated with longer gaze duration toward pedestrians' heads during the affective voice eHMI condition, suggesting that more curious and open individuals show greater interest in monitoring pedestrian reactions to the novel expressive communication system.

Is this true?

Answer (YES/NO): YES